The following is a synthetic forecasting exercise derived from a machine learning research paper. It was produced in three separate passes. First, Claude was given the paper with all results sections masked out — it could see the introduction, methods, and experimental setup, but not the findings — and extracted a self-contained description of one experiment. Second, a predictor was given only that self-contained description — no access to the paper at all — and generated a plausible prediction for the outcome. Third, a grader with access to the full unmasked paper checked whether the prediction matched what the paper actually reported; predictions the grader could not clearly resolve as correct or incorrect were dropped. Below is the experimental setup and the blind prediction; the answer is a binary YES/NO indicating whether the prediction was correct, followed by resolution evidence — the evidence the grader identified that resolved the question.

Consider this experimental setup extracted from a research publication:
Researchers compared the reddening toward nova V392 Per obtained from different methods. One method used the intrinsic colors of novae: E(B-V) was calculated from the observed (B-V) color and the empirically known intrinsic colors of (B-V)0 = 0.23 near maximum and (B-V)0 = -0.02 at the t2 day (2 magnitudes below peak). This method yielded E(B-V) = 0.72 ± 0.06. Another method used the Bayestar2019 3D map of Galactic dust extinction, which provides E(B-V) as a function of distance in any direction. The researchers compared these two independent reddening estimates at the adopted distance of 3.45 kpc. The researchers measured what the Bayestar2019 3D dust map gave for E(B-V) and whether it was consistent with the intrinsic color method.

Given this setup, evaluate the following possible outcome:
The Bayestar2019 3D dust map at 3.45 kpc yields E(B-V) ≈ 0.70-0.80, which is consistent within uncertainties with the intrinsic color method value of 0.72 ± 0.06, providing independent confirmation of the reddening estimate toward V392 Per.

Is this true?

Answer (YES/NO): NO